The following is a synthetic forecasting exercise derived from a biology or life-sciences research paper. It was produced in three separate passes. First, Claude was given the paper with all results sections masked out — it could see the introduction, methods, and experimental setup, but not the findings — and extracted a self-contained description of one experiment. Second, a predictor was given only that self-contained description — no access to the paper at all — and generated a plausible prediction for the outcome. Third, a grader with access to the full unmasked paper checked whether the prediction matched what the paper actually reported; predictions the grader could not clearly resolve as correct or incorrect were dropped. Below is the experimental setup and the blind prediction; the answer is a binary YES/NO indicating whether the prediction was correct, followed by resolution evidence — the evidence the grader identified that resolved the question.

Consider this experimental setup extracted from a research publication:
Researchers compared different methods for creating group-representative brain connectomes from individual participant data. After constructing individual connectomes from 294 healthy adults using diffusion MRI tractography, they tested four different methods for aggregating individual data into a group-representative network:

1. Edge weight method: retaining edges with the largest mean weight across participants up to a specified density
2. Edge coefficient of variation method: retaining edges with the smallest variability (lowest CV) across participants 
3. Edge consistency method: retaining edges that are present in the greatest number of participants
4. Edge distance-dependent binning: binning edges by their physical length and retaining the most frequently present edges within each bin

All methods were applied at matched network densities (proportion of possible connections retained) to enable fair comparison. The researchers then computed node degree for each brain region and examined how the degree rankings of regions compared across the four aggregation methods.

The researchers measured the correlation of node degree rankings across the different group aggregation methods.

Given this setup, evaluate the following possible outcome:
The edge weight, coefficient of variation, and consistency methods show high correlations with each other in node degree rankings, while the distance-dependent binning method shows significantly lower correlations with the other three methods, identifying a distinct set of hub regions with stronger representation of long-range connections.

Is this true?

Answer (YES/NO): NO